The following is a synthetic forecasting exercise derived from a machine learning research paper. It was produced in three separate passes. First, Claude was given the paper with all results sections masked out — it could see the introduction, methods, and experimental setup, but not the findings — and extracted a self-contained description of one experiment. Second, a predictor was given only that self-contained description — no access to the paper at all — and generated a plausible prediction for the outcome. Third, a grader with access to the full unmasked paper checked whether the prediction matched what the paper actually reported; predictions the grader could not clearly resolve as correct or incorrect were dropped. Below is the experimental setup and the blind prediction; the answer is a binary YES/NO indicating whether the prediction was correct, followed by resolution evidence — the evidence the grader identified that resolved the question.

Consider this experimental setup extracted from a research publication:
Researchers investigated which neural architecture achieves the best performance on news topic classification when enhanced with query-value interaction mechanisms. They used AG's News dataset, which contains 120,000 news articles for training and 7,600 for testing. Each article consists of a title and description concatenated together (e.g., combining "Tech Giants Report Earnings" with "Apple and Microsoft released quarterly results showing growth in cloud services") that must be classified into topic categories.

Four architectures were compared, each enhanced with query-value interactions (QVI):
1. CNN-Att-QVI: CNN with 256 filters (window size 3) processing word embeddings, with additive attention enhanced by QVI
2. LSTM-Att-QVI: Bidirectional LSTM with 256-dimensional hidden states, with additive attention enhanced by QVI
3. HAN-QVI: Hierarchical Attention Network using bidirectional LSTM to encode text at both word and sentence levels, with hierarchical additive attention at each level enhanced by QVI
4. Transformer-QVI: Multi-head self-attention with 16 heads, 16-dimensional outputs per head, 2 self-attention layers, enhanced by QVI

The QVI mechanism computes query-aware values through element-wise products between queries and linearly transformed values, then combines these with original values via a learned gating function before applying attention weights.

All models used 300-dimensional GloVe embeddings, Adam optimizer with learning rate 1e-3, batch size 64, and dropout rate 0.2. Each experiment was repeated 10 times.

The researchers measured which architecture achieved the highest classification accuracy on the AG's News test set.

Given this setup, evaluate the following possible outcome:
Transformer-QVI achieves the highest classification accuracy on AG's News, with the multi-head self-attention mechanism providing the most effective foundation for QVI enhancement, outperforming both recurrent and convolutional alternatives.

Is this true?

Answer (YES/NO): YES